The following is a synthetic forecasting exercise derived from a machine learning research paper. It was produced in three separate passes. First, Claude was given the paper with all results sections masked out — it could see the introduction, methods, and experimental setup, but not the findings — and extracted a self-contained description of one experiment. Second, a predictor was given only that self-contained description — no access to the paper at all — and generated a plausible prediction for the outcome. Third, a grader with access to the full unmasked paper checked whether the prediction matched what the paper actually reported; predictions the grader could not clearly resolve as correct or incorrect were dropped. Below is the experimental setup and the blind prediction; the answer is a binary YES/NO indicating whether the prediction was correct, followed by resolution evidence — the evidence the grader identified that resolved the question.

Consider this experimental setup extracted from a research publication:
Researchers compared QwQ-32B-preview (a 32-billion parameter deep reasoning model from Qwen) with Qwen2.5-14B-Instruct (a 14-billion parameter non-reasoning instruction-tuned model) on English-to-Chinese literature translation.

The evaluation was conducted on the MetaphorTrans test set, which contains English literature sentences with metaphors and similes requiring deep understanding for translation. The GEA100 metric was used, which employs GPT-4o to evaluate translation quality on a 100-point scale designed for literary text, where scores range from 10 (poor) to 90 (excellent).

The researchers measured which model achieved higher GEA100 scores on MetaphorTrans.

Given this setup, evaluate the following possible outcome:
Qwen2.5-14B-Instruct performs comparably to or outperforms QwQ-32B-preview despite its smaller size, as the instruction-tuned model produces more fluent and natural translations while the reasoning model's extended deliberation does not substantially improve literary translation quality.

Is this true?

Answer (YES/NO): NO